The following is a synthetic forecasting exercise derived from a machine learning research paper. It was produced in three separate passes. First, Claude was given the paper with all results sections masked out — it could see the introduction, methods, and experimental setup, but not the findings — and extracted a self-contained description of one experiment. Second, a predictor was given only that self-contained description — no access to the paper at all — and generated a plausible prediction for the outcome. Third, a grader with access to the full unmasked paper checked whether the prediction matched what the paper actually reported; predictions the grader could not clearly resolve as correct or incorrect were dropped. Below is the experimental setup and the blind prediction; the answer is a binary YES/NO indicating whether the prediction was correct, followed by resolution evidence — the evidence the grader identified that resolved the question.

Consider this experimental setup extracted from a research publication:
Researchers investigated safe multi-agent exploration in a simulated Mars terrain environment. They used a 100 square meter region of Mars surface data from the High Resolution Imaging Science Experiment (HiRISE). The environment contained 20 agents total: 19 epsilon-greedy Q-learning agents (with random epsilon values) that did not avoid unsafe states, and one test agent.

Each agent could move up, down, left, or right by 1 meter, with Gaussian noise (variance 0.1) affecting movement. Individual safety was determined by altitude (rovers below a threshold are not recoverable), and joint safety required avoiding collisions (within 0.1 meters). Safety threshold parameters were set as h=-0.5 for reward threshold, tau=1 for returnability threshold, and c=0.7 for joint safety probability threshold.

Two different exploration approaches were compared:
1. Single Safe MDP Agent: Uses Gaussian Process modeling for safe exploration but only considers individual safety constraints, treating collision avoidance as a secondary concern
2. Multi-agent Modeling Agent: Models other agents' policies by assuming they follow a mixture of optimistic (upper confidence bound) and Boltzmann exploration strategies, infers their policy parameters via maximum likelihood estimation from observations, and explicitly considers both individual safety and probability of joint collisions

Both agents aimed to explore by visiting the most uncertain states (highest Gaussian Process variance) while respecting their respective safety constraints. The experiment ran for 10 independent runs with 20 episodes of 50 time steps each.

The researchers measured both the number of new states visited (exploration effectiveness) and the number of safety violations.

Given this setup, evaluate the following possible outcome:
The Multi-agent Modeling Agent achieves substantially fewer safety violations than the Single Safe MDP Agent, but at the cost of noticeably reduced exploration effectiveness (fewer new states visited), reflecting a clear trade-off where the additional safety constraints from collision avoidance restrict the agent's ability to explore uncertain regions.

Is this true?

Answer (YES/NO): NO